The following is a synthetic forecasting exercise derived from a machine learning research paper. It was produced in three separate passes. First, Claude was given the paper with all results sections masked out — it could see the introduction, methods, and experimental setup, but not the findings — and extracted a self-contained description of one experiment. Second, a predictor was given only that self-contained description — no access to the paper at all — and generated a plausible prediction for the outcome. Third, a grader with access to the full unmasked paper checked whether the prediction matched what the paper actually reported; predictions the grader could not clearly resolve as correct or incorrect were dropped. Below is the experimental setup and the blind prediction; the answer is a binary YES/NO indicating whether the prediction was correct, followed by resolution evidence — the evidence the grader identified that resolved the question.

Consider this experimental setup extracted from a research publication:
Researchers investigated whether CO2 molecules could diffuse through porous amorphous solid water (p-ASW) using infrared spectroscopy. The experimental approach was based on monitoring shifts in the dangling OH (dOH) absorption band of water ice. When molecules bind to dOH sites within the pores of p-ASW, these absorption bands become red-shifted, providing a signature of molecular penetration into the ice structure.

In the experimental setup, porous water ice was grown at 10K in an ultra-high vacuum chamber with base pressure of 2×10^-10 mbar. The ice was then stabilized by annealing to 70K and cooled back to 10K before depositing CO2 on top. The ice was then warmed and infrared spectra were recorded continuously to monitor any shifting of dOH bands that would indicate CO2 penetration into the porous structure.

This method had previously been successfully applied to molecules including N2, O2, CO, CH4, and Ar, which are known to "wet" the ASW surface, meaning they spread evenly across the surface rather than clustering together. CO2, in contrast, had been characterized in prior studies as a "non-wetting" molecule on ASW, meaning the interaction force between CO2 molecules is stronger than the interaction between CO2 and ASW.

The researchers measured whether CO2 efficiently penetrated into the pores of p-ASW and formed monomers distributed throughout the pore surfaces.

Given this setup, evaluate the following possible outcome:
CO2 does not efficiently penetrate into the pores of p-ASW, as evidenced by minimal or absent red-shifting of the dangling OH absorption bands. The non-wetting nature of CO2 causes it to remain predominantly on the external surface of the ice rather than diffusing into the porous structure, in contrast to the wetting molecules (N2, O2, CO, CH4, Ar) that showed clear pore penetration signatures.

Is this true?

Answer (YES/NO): YES